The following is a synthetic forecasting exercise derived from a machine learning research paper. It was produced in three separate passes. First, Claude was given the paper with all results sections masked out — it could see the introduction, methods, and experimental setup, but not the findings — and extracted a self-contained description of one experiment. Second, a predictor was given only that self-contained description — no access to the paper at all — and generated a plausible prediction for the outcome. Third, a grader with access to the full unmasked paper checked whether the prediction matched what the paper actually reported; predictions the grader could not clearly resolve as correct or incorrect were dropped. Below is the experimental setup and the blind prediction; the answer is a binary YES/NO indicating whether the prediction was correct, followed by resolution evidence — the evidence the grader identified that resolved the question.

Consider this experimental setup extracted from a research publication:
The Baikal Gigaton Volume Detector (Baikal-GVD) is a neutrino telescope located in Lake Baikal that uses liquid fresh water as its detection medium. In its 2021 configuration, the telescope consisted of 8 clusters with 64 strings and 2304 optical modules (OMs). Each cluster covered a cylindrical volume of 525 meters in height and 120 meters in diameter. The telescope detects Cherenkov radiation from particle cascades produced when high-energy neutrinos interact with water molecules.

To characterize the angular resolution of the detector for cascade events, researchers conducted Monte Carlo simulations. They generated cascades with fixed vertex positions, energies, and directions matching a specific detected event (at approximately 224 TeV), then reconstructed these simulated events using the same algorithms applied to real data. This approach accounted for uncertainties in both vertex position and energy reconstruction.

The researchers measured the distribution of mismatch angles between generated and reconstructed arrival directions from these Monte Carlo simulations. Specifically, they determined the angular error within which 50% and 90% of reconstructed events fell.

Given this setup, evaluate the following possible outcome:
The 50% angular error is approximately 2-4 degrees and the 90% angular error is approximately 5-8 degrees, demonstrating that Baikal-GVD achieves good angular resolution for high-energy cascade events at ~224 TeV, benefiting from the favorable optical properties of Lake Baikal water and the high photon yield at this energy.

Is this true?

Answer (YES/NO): YES